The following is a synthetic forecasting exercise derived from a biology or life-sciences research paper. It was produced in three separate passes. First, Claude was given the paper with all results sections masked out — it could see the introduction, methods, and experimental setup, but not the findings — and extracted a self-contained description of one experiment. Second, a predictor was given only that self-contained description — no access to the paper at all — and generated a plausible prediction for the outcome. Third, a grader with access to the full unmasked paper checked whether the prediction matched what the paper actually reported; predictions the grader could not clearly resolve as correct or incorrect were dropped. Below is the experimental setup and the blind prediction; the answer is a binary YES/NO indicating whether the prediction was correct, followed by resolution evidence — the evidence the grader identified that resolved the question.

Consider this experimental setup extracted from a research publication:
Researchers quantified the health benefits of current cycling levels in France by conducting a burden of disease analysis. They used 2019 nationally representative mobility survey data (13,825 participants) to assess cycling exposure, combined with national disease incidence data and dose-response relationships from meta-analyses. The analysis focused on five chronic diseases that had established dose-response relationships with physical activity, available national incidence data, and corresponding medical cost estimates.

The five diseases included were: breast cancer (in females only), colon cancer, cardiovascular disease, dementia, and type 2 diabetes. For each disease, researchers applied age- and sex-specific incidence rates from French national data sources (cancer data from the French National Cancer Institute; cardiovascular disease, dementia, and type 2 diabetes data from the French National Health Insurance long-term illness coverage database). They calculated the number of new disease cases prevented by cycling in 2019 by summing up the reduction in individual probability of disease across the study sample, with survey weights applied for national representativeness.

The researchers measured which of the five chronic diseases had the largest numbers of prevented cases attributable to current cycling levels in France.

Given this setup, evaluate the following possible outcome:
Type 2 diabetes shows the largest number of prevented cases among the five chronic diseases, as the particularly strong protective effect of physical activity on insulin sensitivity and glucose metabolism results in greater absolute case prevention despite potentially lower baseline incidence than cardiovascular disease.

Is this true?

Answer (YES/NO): YES